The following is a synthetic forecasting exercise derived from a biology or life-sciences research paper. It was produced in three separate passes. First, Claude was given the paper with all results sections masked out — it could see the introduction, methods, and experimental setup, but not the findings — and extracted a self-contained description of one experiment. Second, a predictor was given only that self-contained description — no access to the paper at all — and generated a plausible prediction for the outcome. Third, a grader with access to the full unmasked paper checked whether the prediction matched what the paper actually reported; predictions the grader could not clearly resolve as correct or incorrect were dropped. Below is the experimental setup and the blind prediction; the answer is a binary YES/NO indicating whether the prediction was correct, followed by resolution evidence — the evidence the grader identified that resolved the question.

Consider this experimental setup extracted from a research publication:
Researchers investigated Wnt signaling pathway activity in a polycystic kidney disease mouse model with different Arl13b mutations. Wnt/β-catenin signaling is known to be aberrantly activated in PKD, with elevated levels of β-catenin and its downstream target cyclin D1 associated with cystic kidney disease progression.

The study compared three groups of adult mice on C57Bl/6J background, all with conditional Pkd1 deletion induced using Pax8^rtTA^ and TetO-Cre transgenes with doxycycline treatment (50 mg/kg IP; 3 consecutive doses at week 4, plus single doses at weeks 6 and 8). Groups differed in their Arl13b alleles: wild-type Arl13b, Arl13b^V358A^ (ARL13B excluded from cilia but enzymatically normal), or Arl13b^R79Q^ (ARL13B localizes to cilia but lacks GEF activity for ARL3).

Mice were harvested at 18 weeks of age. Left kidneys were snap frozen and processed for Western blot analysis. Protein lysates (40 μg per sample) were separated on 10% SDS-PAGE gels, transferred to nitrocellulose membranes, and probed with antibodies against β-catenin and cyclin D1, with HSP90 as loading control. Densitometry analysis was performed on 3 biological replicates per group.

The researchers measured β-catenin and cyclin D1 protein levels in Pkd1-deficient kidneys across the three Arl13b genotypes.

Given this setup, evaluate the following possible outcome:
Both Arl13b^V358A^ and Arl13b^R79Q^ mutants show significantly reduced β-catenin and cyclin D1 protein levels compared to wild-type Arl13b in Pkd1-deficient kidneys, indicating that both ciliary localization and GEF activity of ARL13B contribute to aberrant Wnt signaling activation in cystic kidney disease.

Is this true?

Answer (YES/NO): NO